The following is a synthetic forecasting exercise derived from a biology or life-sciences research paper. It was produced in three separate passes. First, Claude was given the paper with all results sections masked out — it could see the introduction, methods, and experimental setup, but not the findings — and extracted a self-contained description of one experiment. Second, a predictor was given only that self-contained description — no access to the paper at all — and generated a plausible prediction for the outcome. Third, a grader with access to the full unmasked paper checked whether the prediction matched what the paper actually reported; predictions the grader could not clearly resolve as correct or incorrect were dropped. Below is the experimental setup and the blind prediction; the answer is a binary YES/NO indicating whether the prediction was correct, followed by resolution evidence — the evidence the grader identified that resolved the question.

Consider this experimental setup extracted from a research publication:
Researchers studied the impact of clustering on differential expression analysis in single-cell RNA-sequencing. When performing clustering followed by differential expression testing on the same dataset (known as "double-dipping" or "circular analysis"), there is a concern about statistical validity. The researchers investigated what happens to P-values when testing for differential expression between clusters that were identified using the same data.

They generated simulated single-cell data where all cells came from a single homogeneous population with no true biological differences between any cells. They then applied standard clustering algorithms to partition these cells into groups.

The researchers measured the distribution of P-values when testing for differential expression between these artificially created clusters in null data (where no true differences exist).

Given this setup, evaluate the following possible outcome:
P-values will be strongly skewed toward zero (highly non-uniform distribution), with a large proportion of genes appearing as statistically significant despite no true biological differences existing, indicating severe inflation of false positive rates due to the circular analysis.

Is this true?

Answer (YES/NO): YES